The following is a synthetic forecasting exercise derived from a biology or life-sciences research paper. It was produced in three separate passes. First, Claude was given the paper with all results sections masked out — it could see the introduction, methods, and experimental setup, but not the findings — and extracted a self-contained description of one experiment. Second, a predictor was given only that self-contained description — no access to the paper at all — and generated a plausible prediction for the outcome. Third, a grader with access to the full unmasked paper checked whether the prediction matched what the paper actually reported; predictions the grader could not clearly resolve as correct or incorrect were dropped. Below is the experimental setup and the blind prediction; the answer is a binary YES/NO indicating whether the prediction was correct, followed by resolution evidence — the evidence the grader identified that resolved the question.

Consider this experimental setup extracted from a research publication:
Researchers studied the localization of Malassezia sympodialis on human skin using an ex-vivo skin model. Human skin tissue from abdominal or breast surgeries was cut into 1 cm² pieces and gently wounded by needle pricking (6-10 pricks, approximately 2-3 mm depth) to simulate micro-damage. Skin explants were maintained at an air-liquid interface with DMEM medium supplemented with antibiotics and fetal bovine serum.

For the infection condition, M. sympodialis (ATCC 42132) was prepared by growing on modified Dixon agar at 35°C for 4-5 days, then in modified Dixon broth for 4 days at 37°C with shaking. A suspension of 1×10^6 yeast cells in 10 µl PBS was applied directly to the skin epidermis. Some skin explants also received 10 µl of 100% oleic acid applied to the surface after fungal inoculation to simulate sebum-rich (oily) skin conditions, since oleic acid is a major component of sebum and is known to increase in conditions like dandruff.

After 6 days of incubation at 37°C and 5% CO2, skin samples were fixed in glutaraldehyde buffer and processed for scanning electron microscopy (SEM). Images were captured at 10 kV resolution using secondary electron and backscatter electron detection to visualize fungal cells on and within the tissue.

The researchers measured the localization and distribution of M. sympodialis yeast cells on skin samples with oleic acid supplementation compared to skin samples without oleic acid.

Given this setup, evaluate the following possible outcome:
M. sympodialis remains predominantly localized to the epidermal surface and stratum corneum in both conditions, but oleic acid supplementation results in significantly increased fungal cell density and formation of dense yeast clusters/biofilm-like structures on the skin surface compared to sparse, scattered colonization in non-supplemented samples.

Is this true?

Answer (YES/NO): NO